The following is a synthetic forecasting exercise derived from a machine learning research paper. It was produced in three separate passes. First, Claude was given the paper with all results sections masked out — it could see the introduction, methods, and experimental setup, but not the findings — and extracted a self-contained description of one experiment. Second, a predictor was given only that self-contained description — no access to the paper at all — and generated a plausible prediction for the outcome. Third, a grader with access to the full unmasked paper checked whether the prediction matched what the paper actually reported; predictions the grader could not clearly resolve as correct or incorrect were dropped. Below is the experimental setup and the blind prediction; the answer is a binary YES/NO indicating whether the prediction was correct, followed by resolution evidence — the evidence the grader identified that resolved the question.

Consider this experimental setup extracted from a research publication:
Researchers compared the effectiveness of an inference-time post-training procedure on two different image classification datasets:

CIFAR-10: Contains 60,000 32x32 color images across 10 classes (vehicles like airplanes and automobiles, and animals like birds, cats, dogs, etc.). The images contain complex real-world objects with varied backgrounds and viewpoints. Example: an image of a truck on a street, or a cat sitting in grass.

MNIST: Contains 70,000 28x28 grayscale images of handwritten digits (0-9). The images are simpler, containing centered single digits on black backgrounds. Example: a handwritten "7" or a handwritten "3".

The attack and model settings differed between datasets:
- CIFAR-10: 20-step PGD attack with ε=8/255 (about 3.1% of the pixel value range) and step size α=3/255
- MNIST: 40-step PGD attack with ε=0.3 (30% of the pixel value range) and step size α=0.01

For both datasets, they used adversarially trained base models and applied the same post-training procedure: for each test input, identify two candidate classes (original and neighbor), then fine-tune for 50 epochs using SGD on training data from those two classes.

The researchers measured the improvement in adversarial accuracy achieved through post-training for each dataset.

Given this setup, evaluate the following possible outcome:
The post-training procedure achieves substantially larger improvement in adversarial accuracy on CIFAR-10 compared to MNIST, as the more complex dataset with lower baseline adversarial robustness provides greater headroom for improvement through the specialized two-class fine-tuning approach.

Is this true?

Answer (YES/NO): YES